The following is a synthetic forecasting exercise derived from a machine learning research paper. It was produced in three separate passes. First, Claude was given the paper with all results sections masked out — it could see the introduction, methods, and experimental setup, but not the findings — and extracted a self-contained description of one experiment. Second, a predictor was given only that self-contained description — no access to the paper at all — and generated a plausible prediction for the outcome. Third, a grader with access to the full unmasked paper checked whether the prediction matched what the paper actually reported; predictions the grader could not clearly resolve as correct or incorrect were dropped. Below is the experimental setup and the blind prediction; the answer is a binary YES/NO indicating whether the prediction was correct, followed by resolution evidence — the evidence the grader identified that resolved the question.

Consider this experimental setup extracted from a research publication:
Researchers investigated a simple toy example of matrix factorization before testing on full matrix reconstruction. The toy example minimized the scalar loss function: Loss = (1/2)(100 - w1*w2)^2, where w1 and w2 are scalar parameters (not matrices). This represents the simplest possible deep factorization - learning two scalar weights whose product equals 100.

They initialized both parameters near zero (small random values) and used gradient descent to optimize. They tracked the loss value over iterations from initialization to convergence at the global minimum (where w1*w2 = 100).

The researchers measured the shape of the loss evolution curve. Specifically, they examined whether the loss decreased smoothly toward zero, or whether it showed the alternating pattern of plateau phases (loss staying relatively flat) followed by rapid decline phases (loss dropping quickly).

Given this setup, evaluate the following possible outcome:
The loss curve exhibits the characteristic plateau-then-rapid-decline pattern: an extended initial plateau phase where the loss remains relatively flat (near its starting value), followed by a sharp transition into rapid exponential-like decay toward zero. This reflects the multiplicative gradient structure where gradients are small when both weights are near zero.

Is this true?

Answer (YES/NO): NO